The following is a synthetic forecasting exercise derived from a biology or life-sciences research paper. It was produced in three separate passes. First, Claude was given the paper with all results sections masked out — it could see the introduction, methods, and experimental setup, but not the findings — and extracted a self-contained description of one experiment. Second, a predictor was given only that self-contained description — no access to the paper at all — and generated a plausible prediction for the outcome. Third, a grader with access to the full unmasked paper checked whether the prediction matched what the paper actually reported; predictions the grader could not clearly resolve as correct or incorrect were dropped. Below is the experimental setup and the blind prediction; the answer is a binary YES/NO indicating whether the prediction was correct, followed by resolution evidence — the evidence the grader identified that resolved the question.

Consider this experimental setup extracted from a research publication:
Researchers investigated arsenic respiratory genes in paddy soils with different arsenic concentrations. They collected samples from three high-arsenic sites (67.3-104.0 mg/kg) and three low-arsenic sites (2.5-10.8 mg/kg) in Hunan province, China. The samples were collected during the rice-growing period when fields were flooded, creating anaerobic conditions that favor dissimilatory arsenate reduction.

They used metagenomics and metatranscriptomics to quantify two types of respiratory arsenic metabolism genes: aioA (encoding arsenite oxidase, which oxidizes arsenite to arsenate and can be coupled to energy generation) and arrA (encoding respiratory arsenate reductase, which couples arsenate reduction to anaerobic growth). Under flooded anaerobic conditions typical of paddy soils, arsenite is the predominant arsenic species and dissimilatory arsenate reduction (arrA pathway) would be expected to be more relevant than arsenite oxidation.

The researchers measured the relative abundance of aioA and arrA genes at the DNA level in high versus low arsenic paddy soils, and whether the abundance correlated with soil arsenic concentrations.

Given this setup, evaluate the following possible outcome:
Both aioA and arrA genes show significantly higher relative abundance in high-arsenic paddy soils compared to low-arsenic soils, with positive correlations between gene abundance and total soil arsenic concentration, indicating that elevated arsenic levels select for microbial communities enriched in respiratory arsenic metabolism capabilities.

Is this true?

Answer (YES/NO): NO